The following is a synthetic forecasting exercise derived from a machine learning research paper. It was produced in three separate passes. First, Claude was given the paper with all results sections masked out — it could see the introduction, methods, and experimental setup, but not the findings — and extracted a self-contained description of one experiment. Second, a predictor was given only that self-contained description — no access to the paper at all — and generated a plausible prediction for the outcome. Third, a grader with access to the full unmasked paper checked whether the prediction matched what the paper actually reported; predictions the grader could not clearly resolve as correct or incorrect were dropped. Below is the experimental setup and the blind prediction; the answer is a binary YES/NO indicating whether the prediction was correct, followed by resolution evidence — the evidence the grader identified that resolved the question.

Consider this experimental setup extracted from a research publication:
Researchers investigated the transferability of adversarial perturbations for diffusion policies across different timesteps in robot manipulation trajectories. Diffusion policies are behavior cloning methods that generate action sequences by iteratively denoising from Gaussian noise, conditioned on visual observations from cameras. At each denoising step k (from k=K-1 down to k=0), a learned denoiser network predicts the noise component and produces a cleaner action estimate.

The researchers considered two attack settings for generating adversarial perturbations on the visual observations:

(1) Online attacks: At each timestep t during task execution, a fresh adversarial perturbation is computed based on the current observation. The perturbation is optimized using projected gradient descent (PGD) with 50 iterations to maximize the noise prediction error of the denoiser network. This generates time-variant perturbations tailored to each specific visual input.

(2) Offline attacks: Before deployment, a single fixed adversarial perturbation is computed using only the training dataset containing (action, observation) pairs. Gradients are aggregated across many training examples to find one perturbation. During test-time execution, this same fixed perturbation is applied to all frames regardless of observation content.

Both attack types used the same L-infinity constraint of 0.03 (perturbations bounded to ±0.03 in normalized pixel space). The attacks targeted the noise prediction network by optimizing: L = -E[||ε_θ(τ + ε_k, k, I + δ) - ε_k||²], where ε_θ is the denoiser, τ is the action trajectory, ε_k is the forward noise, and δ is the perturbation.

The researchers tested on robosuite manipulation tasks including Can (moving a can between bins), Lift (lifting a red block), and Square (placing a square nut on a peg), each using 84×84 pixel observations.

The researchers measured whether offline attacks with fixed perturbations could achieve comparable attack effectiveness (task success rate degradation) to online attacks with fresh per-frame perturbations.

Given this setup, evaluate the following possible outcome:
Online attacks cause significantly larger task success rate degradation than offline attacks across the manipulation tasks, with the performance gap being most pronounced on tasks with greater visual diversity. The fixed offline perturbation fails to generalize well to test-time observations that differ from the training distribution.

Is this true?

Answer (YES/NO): NO